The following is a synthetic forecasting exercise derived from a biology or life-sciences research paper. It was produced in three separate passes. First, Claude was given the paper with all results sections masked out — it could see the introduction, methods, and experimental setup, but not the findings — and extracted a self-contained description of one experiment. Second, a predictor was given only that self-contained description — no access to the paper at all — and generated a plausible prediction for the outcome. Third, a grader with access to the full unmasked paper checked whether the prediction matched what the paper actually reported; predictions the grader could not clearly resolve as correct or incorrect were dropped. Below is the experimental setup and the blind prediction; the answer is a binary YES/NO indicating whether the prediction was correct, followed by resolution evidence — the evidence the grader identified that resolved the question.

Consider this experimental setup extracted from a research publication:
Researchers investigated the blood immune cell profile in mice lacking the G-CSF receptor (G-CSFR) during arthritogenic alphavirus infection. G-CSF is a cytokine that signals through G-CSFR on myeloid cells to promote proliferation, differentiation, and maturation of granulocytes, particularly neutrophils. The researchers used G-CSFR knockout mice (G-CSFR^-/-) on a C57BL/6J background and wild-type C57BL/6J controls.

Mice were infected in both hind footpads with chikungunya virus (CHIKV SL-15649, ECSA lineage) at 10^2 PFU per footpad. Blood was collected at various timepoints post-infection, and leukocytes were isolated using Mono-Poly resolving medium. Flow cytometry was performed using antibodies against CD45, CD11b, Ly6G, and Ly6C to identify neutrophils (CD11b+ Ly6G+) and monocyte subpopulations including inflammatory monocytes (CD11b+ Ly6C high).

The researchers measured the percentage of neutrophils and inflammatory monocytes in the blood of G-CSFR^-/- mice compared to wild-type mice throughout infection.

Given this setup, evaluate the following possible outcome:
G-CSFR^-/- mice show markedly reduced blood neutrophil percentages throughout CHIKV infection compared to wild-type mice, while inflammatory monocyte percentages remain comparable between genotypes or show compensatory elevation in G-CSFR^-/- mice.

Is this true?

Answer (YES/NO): YES